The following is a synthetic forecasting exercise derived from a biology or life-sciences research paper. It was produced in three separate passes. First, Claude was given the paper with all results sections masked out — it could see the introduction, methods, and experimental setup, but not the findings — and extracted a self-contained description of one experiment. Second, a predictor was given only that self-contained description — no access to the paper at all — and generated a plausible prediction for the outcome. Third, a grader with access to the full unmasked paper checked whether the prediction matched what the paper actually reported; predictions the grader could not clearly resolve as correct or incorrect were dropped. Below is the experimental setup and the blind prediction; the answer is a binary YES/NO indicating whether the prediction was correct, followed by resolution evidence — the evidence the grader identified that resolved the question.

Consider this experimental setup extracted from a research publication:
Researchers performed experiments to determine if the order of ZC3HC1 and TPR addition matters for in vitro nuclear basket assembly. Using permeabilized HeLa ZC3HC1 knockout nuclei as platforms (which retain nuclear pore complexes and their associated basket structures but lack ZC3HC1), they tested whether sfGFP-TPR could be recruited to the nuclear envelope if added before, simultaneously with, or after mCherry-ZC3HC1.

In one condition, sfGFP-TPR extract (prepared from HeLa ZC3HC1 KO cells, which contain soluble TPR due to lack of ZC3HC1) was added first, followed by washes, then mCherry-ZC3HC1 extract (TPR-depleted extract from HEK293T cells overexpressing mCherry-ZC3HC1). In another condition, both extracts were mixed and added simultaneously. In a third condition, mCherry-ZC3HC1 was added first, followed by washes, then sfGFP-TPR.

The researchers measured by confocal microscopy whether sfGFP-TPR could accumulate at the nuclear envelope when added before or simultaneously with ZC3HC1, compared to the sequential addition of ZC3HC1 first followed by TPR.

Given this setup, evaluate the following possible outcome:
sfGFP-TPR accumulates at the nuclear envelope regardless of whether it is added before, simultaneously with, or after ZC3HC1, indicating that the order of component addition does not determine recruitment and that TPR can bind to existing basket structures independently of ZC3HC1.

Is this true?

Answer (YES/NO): NO